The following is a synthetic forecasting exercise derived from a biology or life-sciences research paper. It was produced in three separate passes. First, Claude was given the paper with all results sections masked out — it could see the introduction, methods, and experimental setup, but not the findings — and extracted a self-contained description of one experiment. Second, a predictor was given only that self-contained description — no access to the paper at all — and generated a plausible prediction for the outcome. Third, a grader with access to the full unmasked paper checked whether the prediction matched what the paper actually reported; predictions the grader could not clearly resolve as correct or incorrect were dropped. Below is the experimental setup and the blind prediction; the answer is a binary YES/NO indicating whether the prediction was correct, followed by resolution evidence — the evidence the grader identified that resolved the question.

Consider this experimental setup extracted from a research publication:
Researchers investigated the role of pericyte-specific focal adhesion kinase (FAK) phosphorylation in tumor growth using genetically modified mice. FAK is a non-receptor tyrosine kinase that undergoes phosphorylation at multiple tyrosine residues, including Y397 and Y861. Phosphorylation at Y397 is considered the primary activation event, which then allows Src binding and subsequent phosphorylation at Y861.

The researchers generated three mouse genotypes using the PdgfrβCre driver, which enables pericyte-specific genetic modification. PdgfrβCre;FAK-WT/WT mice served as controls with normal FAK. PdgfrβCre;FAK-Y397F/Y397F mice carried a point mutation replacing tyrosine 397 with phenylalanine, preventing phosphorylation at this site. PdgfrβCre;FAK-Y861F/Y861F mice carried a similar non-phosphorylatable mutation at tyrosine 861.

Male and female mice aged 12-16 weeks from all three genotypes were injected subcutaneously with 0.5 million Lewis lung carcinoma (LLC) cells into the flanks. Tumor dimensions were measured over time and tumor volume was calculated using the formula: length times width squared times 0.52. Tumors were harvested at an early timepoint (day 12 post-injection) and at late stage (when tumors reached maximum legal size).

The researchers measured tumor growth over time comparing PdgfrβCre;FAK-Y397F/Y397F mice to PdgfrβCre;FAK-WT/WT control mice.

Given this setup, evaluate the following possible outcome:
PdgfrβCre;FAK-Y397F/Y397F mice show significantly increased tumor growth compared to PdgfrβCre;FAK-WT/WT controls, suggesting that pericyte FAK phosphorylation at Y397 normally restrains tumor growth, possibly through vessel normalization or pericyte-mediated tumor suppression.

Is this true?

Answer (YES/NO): NO